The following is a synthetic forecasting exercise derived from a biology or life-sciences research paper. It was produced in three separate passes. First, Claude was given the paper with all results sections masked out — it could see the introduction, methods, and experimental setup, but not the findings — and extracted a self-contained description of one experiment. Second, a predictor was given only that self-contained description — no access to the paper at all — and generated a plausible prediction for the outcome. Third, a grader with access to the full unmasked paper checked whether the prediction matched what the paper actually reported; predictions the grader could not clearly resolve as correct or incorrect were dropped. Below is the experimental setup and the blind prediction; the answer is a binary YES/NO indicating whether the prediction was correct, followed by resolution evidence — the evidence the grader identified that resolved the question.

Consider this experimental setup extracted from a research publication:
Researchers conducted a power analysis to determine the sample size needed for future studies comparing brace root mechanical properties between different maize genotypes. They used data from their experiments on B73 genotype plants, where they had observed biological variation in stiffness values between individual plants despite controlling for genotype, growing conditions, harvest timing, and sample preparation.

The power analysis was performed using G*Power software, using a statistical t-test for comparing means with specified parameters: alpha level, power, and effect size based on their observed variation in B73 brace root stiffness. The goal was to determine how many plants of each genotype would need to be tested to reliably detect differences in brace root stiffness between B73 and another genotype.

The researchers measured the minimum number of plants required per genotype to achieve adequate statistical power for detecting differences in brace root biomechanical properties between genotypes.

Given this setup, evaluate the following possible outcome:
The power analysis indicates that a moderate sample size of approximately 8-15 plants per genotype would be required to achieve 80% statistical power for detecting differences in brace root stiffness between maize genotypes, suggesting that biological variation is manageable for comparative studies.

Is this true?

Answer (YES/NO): NO